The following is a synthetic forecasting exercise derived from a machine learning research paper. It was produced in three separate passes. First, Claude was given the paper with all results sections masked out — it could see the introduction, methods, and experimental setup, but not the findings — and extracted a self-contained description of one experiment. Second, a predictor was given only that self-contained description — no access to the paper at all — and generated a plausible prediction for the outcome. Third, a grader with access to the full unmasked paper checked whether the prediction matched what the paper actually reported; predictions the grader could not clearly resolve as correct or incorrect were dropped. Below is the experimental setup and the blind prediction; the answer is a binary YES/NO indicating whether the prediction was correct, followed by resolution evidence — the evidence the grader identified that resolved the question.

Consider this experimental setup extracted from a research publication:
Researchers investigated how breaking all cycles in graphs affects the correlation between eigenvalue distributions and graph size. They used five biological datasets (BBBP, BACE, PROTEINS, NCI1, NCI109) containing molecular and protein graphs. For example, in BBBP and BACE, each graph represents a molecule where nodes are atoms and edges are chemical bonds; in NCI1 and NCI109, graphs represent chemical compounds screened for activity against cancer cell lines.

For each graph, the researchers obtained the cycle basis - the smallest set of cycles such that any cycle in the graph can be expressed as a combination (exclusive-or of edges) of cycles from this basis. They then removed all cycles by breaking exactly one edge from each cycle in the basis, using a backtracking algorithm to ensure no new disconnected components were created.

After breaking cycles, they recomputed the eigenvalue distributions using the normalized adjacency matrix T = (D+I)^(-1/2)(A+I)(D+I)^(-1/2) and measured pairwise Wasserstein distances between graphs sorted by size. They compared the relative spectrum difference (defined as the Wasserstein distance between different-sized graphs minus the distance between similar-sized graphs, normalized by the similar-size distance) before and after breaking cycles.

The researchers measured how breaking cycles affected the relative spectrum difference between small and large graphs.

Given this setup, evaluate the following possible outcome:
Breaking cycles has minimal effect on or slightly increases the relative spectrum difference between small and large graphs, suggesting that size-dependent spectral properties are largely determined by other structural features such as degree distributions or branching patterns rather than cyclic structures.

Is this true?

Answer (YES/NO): NO